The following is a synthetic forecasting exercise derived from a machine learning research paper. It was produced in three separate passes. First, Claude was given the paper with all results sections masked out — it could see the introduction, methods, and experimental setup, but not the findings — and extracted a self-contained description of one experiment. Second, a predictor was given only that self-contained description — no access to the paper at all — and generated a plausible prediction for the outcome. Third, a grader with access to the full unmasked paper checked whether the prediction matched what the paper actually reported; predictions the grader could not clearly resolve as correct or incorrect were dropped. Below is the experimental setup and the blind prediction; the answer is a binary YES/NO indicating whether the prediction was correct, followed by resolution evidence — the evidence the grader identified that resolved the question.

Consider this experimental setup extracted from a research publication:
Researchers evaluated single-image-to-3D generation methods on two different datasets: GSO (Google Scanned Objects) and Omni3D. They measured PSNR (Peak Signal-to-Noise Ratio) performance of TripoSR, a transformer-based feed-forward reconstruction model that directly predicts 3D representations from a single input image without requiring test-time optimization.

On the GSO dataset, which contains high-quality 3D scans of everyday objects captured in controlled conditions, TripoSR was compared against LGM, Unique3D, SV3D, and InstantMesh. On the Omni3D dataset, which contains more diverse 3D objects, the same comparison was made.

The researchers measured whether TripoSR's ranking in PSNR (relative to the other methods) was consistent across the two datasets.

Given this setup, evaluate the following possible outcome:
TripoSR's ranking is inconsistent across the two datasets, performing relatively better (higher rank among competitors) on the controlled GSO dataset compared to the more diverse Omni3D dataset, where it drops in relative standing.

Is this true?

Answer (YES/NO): YES